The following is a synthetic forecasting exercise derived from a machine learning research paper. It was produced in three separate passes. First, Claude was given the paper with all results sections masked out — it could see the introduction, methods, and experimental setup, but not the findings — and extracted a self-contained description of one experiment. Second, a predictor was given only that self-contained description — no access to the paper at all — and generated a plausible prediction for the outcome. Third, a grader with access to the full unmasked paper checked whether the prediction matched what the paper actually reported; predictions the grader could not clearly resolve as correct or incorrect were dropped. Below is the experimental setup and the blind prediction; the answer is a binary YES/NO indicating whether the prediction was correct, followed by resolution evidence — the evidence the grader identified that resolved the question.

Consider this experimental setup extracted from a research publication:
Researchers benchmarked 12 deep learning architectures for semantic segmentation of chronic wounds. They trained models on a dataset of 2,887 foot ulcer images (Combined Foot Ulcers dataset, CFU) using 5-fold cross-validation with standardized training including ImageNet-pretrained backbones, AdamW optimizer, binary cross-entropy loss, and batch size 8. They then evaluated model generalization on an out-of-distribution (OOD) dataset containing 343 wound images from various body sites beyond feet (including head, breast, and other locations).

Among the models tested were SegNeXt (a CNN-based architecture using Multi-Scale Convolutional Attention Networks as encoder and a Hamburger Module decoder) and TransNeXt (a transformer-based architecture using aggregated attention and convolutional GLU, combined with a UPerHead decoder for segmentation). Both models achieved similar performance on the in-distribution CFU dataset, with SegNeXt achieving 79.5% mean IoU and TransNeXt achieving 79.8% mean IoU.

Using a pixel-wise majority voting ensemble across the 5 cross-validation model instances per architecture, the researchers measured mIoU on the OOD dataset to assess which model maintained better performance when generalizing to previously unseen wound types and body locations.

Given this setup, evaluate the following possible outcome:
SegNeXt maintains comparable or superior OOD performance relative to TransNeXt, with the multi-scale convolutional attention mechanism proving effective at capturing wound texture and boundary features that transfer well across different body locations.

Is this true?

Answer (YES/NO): NO